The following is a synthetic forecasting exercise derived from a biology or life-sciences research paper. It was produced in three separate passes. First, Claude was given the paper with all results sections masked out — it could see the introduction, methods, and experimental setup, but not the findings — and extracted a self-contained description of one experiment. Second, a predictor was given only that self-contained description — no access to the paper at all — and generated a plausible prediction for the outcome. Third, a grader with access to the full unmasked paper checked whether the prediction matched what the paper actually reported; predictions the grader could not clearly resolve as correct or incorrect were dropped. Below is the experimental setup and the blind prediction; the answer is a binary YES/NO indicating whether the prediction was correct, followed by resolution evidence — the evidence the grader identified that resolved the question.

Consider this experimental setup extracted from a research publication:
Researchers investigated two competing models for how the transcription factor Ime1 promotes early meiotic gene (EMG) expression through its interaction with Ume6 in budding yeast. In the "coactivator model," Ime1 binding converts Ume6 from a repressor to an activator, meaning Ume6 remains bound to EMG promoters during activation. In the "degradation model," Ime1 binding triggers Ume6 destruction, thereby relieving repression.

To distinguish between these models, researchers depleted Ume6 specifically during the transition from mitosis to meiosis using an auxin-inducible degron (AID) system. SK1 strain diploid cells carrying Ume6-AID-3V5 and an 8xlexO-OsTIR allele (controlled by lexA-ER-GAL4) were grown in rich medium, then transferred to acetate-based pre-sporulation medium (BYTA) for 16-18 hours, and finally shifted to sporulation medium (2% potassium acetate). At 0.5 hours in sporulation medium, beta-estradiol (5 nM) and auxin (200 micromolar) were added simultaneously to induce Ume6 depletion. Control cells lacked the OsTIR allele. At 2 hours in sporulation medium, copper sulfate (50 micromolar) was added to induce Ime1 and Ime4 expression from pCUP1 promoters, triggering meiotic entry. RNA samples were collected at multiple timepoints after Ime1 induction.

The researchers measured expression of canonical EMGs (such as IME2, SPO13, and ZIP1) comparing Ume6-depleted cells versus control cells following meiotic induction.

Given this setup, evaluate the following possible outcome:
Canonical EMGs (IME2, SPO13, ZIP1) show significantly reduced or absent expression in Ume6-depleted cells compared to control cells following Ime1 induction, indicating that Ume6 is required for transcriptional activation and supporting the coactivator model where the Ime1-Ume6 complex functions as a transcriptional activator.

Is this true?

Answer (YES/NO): YES